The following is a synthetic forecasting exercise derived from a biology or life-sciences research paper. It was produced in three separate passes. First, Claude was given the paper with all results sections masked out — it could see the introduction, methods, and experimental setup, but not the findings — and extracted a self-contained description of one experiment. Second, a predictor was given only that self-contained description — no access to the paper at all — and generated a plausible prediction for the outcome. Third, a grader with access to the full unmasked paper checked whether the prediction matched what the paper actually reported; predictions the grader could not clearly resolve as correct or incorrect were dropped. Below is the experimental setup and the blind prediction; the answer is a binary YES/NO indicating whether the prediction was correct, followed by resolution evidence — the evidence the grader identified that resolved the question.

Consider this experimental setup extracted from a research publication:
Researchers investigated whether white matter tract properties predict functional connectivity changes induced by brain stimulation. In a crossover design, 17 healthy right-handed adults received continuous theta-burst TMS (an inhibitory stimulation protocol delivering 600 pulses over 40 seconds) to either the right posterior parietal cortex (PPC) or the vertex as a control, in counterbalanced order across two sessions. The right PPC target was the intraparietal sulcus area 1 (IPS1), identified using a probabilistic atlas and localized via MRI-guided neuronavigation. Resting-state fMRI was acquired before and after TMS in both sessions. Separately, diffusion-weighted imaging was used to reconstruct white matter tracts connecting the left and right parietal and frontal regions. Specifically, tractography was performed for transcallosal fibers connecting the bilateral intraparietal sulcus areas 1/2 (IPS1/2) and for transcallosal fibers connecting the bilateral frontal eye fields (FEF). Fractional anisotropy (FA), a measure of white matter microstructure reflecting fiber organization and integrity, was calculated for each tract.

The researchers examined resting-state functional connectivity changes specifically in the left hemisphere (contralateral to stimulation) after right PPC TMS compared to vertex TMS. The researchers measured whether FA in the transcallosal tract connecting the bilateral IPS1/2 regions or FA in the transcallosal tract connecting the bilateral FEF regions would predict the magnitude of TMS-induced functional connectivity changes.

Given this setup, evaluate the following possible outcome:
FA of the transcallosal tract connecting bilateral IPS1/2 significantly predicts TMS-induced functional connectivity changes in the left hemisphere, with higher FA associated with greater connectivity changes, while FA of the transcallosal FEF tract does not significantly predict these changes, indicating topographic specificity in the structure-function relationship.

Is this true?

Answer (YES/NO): NO